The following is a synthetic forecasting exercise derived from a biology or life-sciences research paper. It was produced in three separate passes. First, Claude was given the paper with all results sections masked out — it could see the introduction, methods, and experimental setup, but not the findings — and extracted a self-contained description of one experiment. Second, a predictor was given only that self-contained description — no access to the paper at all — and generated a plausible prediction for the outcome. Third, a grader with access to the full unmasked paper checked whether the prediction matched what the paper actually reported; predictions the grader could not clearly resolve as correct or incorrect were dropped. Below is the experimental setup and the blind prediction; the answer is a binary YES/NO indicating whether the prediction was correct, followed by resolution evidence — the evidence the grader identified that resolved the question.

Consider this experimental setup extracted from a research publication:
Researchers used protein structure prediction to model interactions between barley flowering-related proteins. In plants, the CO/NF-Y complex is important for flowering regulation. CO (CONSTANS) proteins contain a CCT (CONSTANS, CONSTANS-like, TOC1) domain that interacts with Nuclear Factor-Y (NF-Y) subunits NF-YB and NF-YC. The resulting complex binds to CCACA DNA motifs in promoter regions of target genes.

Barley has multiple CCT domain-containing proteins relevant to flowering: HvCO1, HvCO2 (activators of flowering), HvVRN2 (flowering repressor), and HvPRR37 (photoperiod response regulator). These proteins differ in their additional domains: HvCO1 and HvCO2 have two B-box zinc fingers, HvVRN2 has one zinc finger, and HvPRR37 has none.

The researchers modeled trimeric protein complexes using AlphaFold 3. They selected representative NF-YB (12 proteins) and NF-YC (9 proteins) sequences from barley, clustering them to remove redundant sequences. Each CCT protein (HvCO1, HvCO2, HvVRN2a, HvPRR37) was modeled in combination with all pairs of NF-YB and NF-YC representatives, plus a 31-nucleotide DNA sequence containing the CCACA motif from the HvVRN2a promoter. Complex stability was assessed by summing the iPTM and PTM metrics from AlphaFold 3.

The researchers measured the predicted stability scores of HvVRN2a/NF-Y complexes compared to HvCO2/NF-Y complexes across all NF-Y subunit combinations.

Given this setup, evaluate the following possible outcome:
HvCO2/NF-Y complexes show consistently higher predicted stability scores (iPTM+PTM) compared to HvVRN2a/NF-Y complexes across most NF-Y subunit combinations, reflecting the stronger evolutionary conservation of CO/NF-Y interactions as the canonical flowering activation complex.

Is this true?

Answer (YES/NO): NO